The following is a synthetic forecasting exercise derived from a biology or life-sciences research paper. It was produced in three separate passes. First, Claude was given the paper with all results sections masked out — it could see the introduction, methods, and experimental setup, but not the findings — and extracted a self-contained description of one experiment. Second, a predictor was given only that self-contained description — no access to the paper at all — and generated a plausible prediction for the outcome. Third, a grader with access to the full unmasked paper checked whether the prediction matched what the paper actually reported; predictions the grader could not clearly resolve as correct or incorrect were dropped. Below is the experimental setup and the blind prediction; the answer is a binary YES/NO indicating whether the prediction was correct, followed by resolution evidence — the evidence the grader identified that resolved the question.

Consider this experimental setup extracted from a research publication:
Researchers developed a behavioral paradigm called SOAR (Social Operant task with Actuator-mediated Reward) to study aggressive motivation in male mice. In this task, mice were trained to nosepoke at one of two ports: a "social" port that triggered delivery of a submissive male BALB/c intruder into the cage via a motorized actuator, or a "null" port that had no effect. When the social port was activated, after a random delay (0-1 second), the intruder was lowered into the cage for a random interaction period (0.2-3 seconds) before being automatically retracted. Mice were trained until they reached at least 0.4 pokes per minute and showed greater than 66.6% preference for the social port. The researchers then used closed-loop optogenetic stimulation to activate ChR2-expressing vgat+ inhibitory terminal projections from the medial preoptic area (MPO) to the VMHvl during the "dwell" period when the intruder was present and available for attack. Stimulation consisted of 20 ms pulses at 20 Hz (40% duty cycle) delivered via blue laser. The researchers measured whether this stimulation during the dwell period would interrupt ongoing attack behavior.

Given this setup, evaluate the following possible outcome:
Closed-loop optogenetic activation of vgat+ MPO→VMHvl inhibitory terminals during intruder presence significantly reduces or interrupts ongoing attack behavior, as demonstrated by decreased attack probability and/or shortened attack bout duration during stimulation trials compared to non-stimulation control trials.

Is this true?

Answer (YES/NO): NO